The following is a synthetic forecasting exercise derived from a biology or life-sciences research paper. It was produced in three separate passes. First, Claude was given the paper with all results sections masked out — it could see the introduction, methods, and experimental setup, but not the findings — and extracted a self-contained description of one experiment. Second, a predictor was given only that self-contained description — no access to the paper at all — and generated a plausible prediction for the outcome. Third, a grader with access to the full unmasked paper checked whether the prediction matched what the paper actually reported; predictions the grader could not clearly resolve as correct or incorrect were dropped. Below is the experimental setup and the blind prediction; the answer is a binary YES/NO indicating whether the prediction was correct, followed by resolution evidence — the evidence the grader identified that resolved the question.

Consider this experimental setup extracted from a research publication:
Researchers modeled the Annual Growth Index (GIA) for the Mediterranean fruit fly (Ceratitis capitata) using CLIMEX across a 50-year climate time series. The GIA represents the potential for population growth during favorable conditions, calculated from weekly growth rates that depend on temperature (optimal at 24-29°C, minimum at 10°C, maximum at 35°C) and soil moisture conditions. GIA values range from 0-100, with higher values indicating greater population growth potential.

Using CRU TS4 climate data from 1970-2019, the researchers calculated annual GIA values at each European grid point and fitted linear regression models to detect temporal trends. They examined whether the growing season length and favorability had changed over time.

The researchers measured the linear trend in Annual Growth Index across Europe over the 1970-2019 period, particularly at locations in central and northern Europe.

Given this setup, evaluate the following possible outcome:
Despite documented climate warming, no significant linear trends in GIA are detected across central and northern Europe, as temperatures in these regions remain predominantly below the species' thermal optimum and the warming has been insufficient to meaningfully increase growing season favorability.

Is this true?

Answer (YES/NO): NO